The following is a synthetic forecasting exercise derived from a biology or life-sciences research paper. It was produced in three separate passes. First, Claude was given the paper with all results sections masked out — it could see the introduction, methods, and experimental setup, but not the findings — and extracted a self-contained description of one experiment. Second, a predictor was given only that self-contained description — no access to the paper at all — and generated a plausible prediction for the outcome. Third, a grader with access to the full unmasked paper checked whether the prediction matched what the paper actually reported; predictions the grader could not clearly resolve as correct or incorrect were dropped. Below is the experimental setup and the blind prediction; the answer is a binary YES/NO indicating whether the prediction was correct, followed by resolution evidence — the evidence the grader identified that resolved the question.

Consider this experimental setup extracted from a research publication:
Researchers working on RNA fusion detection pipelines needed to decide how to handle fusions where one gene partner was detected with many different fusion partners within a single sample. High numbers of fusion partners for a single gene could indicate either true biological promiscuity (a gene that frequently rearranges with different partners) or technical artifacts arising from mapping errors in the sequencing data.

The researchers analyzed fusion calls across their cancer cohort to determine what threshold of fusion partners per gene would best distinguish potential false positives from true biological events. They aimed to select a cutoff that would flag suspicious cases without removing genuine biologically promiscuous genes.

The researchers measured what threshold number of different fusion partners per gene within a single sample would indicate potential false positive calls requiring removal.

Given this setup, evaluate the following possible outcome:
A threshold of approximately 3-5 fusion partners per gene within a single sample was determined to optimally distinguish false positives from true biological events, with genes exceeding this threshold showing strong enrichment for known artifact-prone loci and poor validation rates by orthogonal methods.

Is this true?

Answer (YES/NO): NO